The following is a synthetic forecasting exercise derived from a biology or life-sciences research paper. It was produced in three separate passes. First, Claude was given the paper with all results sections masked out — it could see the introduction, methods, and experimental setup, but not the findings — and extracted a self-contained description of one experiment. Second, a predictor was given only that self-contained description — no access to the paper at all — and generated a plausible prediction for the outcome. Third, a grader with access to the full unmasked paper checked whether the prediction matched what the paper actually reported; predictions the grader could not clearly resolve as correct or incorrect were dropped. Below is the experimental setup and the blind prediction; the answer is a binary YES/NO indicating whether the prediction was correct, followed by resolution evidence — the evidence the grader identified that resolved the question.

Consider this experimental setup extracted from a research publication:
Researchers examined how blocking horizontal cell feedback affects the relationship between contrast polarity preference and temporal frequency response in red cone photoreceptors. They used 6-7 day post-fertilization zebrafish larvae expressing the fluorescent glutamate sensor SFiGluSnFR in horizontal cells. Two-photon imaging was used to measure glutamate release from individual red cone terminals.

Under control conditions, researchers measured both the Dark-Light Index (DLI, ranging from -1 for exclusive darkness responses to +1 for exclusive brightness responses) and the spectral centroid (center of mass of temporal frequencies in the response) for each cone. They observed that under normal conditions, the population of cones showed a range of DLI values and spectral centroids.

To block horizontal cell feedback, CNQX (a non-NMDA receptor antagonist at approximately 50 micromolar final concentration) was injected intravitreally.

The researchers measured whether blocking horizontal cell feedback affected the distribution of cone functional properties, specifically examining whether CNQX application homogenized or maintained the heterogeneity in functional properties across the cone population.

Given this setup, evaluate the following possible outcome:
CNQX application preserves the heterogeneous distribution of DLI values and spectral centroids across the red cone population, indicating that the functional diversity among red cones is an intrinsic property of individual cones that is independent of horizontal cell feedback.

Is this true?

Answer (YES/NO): NO